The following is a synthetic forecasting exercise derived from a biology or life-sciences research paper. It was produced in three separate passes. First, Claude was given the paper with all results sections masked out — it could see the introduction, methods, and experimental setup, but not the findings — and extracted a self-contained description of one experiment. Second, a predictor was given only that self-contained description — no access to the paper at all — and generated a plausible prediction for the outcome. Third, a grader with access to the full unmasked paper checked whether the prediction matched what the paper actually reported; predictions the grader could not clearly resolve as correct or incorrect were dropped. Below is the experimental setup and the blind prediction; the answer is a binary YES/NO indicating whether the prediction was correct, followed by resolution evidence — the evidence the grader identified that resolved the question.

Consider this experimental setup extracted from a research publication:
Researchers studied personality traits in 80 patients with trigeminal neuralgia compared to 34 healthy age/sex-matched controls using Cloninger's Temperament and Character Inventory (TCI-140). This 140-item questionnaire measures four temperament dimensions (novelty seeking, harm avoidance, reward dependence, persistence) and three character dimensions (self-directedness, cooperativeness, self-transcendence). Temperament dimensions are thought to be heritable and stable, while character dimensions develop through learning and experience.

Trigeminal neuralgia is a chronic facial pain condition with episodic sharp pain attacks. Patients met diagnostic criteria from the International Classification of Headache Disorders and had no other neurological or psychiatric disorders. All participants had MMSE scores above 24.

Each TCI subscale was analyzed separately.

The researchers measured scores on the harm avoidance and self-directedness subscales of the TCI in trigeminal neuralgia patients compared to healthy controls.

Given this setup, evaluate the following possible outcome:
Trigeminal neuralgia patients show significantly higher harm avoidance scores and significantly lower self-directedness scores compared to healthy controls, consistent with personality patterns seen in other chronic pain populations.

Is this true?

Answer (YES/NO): NO